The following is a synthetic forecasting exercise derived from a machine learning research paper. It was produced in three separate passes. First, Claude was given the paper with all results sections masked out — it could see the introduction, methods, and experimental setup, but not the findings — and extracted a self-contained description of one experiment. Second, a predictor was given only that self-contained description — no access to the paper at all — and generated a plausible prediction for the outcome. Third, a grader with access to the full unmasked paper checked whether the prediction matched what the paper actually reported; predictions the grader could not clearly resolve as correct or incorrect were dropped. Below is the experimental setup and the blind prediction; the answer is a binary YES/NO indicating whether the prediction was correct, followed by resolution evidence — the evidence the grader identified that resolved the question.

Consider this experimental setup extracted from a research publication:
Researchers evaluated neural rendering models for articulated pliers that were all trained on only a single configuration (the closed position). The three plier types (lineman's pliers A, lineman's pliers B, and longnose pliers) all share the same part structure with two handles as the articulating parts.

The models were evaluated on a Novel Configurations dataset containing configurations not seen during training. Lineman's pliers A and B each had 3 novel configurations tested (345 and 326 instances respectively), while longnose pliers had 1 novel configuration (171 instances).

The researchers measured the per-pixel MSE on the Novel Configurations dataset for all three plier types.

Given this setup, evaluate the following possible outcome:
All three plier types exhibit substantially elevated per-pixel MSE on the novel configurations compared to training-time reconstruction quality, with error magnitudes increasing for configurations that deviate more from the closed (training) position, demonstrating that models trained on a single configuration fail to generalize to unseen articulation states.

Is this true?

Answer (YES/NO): NO